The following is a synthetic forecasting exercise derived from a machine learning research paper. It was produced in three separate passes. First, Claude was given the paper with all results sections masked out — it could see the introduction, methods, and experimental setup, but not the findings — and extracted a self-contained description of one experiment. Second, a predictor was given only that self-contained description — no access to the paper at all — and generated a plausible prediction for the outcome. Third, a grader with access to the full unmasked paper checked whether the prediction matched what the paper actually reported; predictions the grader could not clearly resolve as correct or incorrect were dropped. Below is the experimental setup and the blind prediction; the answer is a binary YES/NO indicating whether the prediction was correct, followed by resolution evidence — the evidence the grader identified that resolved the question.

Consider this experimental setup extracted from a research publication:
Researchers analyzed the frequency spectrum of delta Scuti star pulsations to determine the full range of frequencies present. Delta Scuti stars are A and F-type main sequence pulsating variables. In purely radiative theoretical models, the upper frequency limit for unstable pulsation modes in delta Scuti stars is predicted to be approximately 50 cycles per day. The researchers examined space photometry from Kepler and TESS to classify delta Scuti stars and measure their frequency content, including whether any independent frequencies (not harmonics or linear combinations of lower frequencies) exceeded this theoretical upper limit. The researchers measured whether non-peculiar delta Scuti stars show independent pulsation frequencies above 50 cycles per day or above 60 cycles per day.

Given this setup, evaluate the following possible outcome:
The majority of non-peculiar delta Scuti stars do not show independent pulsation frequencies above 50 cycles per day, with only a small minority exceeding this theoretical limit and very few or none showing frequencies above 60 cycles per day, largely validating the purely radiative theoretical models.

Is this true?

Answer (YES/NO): NO